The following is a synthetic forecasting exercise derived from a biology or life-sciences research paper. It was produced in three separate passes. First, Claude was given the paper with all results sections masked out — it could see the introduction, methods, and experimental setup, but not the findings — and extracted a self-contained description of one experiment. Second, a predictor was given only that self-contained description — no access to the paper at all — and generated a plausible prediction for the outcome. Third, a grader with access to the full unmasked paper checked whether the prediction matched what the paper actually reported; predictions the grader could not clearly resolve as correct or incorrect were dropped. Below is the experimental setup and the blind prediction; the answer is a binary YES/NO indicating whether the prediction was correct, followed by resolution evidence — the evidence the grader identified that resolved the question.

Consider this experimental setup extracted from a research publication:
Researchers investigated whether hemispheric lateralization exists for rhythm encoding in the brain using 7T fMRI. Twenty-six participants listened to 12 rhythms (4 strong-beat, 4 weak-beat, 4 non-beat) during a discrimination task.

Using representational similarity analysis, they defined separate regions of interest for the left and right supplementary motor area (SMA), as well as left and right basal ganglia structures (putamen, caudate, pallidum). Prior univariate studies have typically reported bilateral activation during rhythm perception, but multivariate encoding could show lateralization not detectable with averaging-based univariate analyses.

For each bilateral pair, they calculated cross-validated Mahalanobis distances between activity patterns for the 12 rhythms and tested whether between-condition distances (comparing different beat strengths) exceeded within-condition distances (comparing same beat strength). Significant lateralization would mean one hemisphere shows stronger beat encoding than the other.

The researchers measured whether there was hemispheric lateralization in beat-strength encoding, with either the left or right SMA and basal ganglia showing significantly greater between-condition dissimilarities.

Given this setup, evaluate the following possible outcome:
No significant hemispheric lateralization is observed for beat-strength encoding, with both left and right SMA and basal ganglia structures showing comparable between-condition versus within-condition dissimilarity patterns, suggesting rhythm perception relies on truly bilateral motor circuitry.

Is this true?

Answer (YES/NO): NO